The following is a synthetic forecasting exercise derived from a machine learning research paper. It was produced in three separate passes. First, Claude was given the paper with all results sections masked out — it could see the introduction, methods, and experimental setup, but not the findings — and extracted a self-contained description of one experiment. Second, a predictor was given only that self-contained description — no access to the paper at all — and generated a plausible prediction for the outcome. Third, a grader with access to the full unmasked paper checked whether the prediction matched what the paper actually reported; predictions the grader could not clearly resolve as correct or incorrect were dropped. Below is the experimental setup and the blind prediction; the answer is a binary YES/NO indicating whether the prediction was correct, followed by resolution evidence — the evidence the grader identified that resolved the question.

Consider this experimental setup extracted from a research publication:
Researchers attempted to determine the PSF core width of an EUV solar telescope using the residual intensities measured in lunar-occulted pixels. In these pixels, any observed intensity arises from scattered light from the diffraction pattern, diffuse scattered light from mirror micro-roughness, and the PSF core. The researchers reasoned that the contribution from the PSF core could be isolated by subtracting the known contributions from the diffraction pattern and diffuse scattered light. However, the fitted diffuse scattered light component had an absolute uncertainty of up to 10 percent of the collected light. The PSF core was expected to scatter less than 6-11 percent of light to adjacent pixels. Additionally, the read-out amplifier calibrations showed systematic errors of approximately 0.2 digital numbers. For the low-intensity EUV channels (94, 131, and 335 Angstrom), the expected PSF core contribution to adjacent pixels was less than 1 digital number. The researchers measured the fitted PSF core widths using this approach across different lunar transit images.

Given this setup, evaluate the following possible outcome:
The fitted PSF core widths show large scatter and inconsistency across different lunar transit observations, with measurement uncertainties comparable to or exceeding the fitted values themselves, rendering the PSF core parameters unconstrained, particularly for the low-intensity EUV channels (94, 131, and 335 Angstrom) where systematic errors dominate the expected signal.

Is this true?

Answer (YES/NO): YES